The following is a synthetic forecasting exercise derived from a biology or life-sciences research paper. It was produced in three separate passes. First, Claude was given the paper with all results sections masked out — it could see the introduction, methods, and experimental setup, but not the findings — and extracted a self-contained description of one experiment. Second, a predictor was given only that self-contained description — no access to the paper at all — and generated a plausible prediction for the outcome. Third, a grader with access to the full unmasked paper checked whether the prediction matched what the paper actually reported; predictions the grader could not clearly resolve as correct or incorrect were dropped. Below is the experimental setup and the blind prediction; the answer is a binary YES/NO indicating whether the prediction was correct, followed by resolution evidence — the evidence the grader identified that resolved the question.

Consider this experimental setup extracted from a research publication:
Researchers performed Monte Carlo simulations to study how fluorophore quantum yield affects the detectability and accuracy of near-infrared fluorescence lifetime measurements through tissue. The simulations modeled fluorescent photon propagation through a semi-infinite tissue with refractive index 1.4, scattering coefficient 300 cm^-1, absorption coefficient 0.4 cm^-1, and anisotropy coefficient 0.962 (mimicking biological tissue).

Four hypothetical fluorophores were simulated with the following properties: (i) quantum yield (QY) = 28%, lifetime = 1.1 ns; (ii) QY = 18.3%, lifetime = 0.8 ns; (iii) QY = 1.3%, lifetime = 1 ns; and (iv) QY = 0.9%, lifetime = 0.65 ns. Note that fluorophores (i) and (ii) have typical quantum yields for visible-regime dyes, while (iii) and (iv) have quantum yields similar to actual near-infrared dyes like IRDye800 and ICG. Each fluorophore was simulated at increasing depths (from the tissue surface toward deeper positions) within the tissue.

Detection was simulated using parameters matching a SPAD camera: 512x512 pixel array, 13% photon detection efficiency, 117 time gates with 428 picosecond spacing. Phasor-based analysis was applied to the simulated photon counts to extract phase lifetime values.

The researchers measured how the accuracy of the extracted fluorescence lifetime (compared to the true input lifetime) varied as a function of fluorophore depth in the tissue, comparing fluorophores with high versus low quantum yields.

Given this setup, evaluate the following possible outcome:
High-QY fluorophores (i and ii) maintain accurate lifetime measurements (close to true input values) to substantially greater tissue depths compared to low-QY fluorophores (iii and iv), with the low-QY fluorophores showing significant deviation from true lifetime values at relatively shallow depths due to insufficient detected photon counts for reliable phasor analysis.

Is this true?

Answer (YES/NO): NO